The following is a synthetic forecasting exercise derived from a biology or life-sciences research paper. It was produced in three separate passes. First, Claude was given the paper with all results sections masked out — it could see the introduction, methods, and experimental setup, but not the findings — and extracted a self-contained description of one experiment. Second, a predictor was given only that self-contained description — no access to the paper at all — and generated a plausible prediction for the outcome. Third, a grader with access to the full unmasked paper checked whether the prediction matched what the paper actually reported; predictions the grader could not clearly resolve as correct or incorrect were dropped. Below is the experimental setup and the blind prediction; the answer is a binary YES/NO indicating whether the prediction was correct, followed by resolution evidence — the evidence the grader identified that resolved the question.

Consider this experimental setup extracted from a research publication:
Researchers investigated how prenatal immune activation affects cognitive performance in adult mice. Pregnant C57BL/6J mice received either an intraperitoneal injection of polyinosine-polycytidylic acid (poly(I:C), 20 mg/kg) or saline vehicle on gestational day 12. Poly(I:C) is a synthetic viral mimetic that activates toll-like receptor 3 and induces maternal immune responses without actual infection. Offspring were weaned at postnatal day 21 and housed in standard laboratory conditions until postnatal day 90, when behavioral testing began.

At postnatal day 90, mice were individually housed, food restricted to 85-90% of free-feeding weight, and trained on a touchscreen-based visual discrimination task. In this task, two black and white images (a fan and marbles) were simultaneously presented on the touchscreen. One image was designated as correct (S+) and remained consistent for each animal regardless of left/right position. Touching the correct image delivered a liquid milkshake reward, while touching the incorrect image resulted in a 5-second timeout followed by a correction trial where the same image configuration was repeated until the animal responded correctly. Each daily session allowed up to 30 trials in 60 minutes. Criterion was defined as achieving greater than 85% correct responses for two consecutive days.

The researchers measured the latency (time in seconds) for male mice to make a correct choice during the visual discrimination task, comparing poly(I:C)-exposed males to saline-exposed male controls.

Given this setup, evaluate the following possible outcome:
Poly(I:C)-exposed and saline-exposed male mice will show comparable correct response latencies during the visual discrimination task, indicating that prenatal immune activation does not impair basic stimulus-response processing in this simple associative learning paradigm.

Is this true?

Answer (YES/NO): NO